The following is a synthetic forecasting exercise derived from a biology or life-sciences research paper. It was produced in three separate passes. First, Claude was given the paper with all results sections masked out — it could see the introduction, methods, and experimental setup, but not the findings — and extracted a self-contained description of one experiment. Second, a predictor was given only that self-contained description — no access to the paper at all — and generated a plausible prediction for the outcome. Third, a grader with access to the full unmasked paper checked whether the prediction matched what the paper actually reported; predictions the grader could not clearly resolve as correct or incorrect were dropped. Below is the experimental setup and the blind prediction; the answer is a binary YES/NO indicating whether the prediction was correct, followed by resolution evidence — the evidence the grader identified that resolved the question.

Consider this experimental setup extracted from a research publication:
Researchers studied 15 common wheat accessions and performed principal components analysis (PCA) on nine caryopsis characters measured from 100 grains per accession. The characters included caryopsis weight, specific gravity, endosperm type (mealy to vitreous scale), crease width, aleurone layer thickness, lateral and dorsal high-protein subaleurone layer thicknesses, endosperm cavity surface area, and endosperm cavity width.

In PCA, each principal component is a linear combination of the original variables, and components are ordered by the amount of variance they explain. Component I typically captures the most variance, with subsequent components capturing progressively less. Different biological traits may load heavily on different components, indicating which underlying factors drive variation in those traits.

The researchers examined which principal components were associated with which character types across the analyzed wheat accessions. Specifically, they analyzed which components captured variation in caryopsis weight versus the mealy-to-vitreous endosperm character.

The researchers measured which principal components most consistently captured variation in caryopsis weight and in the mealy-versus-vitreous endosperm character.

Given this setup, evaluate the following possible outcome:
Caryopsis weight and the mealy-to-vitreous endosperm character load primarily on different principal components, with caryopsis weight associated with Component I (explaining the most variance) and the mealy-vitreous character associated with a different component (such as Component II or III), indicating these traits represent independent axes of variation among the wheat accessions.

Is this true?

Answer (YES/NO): YES